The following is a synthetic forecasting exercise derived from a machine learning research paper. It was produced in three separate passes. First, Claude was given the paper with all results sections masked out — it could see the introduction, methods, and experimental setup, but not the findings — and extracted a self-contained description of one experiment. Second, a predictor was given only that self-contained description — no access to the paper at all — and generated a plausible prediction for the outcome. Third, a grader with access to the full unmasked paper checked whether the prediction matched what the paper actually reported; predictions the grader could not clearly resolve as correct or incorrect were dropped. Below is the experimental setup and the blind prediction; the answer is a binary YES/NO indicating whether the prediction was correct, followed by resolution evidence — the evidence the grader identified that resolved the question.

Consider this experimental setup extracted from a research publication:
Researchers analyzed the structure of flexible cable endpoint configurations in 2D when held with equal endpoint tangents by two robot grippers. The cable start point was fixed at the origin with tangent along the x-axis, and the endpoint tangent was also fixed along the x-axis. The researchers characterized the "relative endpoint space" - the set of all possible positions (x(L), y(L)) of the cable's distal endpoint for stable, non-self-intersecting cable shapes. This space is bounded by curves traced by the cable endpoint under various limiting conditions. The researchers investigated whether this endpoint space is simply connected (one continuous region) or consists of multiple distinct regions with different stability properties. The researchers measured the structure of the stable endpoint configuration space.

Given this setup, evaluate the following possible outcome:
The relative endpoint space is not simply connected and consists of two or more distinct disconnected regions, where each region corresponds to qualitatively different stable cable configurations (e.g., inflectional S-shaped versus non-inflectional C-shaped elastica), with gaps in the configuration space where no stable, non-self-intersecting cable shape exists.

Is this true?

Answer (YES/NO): NO